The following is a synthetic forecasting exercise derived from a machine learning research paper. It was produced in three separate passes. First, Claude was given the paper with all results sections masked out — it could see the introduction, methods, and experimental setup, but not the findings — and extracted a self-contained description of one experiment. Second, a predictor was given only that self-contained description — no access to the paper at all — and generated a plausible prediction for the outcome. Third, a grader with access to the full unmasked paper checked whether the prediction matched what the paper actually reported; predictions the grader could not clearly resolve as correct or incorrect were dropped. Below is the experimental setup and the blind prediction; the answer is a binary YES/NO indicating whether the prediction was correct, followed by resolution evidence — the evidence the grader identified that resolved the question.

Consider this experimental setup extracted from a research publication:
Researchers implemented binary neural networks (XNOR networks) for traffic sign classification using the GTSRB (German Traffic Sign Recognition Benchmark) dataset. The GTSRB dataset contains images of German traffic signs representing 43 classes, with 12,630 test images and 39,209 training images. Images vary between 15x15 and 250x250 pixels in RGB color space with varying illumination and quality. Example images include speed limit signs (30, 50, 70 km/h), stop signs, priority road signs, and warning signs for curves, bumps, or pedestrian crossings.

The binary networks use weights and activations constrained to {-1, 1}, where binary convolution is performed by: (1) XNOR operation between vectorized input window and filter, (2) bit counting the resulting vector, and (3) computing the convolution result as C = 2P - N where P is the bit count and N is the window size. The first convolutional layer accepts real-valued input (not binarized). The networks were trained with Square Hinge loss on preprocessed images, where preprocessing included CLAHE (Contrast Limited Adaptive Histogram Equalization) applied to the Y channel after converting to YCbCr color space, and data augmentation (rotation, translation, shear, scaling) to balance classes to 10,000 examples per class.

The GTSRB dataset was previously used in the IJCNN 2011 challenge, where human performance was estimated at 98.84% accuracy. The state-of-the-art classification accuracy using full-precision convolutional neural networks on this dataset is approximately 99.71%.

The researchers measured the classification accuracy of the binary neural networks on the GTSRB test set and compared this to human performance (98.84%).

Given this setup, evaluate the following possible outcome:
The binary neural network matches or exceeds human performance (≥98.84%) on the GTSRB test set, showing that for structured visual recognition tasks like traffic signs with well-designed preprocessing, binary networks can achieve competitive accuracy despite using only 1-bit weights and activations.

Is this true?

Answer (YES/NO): NO